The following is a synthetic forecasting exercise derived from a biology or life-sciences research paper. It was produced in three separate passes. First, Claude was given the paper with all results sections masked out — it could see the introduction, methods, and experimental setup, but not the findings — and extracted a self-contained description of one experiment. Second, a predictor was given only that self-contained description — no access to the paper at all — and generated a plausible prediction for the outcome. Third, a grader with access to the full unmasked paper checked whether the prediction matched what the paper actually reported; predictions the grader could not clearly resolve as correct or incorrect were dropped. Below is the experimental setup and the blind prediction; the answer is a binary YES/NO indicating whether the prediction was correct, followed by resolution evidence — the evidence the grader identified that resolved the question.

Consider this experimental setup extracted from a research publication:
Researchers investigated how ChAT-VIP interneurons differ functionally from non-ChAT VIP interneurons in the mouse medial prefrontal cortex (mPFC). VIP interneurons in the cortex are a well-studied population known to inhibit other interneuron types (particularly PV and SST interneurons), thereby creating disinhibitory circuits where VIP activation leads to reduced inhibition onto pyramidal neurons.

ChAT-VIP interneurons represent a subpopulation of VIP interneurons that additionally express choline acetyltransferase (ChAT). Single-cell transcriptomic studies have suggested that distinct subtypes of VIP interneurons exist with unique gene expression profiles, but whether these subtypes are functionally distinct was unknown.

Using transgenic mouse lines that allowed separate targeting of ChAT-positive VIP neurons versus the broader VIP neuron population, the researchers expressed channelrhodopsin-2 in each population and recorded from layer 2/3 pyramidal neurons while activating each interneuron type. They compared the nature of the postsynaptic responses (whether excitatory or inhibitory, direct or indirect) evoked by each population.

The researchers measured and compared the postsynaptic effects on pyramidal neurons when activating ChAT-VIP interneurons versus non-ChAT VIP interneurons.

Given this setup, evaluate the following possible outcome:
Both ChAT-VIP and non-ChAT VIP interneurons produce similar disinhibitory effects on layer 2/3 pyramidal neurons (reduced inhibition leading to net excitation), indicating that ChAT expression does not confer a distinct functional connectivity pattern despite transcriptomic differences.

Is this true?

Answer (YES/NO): NO